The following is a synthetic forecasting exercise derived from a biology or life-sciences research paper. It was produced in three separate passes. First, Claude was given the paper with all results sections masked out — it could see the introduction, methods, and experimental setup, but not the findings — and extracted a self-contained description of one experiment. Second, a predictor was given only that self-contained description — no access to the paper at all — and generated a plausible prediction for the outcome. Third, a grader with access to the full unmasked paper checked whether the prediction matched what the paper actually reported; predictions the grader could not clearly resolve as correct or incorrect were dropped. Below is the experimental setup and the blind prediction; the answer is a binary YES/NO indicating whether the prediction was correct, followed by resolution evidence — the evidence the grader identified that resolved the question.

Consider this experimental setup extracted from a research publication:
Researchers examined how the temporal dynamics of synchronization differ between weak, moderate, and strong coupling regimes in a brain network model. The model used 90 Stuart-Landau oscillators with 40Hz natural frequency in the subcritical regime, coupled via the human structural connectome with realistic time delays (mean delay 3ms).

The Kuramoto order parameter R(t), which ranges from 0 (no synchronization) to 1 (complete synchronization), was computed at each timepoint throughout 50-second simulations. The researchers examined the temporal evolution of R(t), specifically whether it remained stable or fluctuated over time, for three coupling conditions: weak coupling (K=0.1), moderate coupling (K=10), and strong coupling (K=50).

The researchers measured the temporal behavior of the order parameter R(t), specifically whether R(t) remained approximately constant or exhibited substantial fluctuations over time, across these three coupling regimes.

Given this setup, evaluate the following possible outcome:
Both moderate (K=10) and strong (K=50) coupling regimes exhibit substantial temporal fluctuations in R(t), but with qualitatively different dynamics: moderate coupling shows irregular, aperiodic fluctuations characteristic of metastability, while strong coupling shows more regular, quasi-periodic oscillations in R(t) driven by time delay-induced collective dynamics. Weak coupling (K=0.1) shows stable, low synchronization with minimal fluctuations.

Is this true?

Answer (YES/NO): NO